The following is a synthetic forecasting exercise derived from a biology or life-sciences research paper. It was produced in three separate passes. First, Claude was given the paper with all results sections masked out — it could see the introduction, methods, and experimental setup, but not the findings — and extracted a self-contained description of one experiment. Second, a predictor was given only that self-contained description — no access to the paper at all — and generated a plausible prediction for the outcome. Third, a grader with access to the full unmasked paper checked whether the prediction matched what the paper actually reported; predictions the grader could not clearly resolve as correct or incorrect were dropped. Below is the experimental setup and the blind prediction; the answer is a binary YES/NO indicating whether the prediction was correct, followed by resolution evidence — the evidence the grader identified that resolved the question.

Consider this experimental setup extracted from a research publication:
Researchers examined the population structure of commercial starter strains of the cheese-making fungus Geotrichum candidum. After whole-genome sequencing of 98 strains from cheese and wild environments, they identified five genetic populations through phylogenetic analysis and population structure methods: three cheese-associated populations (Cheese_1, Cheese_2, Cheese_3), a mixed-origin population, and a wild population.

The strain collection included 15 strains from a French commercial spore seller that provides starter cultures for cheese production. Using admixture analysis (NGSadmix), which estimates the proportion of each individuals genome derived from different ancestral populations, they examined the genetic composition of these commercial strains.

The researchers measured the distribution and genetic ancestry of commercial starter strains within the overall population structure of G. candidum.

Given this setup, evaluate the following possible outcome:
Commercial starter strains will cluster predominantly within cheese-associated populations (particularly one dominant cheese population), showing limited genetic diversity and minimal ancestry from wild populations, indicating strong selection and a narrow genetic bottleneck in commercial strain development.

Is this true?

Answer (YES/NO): NO